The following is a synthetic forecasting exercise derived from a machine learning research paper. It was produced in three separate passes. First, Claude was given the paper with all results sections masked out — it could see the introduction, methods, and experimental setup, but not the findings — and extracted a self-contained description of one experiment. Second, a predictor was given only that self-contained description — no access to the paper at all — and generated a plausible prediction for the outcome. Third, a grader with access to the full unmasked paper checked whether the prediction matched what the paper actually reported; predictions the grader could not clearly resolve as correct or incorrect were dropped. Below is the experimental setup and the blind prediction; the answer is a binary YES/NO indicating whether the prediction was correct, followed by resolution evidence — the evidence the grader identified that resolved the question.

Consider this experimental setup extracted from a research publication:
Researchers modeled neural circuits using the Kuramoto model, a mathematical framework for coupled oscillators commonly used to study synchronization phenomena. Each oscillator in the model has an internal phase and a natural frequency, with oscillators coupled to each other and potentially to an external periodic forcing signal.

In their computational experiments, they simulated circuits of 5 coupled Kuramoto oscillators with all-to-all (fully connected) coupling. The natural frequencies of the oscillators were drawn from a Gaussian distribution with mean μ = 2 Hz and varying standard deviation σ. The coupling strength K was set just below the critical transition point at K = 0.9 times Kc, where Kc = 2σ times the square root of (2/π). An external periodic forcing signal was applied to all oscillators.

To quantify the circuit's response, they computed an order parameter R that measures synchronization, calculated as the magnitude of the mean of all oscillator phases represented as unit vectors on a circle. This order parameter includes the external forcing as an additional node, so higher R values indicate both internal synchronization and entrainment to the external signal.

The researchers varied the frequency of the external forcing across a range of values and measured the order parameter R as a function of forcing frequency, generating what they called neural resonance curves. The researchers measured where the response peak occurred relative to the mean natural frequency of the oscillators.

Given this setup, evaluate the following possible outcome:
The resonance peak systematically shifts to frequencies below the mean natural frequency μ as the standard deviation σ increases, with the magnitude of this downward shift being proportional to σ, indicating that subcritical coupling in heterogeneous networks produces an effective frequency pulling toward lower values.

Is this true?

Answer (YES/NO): NO